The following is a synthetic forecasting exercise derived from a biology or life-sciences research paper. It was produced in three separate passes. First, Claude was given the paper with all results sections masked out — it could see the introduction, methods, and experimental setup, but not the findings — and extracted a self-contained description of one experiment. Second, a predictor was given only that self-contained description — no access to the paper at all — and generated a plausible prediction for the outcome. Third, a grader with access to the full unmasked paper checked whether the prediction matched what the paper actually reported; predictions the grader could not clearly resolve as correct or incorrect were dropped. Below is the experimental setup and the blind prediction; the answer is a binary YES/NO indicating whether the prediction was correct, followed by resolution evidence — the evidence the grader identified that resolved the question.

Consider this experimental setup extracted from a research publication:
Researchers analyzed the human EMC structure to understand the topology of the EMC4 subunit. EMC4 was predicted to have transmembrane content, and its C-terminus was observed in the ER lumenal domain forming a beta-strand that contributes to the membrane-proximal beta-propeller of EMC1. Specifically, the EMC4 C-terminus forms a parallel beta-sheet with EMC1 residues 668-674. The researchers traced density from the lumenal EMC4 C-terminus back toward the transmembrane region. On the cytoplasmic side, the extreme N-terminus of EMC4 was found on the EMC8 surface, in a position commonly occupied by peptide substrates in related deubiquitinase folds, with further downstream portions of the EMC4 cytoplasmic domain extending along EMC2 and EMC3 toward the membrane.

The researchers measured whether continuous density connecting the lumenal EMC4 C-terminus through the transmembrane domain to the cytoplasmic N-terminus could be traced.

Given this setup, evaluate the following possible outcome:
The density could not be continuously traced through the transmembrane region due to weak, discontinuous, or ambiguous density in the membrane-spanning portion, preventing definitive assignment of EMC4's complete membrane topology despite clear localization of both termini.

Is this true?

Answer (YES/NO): YES